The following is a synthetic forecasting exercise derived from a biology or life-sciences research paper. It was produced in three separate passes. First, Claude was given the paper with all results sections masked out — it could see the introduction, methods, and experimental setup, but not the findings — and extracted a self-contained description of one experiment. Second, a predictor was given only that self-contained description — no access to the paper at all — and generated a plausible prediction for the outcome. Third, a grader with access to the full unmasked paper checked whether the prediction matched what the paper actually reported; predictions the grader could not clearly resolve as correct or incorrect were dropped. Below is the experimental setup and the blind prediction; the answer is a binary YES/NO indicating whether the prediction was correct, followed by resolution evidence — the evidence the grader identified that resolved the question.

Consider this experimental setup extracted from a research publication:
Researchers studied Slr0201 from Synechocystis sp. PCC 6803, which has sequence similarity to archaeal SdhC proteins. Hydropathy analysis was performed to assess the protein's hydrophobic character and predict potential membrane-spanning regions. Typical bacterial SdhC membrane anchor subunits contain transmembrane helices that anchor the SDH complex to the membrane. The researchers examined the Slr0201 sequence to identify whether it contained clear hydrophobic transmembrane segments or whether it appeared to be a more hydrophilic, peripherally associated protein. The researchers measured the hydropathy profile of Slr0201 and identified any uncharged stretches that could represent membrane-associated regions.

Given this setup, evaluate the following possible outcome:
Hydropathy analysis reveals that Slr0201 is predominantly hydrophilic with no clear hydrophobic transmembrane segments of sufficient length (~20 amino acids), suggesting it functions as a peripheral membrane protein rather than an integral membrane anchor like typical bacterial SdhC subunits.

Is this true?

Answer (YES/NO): YES